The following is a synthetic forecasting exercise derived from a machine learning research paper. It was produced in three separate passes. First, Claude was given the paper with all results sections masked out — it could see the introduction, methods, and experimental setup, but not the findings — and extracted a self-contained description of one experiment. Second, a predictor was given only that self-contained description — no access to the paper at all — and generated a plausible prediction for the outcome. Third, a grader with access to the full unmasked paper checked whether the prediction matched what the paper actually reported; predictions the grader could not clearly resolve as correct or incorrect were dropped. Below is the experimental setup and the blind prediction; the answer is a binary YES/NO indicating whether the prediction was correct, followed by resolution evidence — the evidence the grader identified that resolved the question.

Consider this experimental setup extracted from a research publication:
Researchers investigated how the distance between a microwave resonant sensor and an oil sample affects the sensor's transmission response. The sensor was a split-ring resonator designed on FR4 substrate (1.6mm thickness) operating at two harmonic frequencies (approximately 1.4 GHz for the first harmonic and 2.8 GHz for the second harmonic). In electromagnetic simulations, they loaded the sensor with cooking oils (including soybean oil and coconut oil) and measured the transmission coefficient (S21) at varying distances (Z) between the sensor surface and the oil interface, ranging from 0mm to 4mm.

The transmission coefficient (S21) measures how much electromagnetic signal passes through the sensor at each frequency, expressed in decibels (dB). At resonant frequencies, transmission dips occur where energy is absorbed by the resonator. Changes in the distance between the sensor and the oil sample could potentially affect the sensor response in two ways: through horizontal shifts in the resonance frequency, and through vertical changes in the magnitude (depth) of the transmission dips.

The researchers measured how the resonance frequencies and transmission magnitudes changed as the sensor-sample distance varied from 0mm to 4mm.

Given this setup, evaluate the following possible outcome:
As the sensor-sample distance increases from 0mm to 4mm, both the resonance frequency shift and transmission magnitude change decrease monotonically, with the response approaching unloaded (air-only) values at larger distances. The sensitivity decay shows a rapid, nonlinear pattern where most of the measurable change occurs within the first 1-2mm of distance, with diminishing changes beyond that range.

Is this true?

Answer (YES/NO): NO